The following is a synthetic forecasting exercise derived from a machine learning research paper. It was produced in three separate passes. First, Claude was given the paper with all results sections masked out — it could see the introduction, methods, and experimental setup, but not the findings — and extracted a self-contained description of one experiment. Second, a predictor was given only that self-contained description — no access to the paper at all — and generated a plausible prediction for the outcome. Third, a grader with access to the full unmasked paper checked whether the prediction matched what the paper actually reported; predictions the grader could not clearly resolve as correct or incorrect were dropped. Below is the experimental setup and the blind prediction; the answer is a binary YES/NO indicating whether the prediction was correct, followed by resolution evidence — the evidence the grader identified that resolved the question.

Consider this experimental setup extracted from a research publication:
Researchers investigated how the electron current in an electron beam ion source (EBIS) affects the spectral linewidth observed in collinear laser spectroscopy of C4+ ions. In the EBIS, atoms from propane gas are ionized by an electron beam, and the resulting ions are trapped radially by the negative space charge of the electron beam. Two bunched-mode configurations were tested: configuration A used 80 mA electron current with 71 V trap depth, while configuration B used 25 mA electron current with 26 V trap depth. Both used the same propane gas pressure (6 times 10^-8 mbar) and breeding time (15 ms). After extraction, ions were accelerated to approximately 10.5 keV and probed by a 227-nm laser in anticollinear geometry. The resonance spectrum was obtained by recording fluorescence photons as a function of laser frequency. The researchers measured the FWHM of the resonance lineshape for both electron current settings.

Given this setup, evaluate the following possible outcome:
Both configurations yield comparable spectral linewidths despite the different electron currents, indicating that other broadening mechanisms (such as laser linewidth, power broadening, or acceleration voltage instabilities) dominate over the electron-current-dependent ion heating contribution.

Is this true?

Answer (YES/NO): NO